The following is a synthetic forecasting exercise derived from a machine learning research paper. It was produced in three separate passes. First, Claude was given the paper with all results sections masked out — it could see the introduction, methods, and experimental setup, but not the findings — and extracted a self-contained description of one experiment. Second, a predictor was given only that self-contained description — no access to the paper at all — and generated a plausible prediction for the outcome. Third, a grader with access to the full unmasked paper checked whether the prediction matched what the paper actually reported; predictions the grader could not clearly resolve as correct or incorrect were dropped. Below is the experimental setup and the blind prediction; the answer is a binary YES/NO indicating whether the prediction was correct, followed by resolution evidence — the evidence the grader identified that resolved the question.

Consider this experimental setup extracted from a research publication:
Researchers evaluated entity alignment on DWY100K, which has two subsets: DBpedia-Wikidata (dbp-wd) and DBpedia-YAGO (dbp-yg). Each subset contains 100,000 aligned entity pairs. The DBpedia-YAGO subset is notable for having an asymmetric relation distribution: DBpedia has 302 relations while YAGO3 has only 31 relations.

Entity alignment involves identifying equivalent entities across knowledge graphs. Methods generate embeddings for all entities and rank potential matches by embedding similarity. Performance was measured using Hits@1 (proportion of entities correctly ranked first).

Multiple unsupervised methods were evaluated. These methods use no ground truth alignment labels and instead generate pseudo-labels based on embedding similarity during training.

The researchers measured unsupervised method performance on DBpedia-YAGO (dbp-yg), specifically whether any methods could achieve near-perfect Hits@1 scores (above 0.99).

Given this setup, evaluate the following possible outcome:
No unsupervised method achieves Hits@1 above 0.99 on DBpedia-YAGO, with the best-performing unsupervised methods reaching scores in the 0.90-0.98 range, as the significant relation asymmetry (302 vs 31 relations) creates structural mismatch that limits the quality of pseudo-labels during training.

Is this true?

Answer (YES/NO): NO